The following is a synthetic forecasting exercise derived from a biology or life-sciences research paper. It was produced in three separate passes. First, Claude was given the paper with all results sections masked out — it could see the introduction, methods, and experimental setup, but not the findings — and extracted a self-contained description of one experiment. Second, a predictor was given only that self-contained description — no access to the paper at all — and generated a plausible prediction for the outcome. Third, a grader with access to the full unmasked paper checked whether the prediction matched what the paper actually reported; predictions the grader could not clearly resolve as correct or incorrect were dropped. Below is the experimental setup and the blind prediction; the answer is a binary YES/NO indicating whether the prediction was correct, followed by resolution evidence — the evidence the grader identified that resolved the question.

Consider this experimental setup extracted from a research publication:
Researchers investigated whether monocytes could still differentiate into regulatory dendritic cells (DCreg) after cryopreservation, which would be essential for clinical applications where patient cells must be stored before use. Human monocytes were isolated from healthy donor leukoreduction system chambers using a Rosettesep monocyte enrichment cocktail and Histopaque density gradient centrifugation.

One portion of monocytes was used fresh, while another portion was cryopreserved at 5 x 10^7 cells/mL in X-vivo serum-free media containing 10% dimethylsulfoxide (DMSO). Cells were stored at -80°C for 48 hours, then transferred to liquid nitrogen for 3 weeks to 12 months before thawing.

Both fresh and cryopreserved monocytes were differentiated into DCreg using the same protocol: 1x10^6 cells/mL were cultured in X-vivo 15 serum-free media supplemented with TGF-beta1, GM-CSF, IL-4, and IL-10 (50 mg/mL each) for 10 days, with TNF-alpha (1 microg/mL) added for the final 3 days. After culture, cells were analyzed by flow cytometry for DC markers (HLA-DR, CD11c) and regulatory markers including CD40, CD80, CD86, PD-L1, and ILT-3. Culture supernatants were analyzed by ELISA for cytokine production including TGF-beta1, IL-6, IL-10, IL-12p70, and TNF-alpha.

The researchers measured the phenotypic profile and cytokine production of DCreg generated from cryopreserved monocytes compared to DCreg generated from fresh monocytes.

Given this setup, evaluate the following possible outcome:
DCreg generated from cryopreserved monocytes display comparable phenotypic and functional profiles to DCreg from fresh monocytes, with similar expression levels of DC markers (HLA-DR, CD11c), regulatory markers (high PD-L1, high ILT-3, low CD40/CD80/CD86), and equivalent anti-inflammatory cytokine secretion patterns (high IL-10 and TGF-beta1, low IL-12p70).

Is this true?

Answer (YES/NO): YES